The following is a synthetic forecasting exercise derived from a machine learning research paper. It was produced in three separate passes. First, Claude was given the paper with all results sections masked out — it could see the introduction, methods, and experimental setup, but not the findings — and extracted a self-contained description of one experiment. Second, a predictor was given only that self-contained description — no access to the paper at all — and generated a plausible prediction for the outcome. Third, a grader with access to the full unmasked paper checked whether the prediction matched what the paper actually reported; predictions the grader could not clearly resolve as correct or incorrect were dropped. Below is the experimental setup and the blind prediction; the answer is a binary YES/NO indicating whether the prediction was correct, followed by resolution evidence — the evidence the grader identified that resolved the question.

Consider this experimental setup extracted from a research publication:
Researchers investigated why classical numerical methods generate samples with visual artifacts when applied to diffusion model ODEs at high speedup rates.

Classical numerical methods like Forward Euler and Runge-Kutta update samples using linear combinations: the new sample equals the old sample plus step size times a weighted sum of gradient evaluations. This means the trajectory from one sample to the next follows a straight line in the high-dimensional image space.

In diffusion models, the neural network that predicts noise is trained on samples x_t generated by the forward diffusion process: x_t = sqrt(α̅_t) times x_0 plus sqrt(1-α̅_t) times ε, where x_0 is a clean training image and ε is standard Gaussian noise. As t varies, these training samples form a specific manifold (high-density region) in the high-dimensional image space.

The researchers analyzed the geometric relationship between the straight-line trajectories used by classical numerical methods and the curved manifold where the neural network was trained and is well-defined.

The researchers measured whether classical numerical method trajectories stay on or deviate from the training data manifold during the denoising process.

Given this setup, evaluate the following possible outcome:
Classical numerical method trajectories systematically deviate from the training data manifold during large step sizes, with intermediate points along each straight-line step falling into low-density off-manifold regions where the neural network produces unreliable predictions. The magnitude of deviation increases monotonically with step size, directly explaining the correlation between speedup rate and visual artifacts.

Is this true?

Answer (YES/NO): YES